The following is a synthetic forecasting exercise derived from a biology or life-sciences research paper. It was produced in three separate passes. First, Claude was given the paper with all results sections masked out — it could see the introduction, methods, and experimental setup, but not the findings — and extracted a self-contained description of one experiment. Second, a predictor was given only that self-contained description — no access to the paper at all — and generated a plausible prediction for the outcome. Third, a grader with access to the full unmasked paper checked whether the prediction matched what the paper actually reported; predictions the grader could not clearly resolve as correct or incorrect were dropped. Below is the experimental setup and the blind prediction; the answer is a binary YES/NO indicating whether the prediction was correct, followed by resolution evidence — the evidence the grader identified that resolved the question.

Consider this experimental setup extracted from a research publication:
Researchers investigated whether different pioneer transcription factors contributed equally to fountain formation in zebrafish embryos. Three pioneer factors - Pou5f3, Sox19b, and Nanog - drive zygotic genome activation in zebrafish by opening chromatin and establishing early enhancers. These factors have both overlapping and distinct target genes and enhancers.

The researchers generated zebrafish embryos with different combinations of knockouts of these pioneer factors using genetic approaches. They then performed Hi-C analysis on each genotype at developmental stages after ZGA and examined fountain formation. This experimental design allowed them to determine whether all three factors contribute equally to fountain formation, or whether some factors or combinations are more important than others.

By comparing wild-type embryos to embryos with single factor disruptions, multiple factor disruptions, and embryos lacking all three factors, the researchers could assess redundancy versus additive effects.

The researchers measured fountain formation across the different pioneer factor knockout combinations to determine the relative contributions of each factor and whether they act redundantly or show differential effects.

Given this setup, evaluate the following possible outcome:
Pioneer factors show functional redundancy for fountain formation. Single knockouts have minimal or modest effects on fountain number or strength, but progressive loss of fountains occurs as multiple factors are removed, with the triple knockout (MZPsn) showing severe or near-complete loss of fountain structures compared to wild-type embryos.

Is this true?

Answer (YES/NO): NO